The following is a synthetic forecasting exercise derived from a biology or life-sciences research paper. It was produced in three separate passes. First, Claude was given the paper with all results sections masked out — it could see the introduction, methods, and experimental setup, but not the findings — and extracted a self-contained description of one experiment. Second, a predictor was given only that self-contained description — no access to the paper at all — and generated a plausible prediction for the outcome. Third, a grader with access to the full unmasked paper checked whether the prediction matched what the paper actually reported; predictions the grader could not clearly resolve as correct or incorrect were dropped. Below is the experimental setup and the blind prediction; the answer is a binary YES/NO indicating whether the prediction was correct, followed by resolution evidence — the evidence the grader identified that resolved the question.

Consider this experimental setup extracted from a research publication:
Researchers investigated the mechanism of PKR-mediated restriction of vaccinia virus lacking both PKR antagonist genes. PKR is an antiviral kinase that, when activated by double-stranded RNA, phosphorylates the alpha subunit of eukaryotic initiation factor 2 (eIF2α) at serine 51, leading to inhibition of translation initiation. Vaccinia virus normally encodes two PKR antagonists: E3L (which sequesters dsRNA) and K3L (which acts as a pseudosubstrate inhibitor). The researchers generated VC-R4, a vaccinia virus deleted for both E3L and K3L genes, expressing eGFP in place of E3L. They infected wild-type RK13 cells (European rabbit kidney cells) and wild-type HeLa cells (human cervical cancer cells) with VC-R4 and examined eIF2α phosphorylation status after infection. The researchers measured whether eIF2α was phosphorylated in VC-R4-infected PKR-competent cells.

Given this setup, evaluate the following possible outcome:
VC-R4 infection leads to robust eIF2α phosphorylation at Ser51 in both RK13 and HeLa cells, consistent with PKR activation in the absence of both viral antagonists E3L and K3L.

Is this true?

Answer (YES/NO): YES